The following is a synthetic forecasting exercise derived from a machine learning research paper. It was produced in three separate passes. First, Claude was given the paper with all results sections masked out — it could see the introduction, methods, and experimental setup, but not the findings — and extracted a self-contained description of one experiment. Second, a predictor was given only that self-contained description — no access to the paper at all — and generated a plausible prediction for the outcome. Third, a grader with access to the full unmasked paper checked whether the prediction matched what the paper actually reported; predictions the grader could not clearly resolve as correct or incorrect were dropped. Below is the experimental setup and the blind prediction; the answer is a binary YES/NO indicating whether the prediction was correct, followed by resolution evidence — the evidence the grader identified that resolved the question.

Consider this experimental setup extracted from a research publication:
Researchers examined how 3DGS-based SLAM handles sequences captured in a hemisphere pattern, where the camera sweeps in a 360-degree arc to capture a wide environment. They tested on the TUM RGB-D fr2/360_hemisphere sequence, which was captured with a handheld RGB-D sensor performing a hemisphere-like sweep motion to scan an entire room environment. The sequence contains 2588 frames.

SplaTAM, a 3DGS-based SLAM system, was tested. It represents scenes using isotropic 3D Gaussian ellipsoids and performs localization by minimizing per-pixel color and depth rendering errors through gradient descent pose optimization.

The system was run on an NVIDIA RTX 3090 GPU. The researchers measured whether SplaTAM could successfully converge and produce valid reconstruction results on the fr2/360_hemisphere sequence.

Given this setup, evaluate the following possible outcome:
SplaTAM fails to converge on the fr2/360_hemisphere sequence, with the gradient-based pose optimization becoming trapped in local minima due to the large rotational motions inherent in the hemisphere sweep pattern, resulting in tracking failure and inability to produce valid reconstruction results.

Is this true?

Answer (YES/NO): NO